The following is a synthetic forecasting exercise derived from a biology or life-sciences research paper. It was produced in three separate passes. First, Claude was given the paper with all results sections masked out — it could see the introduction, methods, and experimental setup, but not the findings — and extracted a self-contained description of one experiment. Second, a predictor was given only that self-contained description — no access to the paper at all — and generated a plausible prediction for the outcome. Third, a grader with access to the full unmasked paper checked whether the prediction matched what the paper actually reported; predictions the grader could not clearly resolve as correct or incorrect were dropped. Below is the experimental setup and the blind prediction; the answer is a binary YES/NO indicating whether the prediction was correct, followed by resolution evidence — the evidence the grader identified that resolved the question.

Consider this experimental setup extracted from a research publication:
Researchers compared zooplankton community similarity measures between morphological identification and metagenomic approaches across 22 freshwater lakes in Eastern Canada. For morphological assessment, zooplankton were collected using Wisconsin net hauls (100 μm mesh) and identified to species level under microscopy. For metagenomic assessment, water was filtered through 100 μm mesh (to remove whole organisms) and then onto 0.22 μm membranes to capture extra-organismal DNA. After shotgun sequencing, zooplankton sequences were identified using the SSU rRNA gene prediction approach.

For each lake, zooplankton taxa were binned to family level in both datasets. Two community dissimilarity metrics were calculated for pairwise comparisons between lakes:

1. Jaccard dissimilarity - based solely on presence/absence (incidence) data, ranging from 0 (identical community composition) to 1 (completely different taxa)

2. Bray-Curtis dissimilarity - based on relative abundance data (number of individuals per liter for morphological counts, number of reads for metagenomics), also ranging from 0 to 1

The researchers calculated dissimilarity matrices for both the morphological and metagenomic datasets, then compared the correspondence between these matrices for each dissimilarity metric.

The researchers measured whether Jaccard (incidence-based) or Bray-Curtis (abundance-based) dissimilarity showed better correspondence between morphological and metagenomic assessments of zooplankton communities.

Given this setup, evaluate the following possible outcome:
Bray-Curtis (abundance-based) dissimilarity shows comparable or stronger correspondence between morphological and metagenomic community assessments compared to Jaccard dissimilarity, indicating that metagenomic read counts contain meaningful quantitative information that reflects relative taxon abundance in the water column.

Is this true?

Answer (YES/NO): YES